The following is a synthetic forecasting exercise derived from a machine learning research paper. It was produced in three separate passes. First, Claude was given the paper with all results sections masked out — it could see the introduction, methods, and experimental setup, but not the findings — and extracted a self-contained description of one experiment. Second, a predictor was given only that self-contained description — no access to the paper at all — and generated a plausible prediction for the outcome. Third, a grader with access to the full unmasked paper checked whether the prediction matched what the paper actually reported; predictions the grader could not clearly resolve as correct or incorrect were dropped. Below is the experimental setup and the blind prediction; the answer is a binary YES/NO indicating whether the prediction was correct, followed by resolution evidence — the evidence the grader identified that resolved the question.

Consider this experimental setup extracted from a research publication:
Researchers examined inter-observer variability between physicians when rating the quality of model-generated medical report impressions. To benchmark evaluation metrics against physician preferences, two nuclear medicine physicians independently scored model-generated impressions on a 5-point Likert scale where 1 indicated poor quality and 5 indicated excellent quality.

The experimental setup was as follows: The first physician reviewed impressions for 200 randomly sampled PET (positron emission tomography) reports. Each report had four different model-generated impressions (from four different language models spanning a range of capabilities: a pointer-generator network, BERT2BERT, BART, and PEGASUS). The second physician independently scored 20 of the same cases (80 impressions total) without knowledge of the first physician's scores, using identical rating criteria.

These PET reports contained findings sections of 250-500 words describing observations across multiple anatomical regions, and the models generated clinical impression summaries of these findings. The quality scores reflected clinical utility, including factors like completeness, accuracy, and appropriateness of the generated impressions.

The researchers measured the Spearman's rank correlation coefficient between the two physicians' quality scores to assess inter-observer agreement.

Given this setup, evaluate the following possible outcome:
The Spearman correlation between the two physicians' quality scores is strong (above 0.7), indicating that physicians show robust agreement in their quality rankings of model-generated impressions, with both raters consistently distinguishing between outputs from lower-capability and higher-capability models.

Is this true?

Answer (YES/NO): NO